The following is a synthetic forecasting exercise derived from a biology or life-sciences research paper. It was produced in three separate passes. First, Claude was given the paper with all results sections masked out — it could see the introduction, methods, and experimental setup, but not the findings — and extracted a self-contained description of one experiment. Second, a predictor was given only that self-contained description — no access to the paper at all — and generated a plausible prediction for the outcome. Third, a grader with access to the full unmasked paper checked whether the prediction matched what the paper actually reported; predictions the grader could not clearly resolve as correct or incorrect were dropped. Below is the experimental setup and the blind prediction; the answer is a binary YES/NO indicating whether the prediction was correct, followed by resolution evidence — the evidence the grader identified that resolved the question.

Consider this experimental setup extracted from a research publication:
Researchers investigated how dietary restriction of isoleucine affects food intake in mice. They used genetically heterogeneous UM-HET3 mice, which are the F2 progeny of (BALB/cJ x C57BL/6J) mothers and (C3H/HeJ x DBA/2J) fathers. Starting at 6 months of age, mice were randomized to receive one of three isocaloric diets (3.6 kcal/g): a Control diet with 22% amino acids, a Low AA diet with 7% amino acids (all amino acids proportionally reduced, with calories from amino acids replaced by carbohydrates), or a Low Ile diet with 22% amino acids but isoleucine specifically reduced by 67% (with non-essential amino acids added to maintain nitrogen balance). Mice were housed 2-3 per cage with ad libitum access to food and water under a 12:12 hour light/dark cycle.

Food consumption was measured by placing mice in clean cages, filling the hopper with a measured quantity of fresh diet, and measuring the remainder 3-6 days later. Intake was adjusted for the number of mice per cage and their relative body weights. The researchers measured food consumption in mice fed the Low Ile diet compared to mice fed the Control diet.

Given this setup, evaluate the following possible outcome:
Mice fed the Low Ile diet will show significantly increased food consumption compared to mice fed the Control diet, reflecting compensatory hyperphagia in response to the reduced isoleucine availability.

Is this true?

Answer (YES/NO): YES